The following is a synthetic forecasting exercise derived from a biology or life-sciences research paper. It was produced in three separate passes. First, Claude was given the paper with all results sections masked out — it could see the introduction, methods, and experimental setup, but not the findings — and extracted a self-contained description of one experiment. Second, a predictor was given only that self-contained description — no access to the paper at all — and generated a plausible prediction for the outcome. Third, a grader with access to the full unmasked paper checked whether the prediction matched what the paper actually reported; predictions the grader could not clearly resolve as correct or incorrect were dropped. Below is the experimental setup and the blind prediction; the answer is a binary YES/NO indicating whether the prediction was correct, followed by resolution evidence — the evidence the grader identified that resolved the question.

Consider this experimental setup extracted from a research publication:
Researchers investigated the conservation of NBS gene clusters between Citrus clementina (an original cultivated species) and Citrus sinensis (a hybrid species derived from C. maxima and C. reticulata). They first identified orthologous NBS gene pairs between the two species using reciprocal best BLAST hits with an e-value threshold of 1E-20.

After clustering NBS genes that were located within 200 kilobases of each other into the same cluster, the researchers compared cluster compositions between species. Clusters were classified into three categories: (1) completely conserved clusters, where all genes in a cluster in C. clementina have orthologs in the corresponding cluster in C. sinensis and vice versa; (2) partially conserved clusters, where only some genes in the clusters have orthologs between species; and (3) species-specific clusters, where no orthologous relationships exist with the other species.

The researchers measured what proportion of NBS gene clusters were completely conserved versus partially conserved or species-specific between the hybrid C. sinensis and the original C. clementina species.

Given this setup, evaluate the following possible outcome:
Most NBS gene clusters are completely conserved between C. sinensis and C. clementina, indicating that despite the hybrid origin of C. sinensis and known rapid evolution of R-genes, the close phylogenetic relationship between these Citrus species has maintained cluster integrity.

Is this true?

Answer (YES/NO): NO